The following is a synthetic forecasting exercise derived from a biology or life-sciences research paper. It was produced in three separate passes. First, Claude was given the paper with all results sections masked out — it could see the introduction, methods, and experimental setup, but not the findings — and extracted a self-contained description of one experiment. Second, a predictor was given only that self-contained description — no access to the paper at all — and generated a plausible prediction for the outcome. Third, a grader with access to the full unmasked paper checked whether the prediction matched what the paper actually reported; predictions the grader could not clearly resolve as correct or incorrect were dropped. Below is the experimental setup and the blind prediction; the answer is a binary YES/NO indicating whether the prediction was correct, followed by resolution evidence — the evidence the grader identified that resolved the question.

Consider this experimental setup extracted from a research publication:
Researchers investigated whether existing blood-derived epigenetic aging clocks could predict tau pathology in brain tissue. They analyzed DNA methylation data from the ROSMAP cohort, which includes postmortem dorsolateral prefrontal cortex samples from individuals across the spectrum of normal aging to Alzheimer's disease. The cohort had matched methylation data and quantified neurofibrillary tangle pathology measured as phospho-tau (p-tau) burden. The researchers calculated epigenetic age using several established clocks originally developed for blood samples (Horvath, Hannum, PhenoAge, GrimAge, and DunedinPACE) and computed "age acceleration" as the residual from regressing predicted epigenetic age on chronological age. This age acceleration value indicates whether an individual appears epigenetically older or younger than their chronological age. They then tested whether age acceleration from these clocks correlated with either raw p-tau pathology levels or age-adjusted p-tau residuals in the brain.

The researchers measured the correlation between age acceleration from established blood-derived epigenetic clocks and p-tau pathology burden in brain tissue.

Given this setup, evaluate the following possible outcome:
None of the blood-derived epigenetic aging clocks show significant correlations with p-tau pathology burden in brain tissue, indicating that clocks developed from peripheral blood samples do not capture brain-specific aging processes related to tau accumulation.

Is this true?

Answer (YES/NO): YES